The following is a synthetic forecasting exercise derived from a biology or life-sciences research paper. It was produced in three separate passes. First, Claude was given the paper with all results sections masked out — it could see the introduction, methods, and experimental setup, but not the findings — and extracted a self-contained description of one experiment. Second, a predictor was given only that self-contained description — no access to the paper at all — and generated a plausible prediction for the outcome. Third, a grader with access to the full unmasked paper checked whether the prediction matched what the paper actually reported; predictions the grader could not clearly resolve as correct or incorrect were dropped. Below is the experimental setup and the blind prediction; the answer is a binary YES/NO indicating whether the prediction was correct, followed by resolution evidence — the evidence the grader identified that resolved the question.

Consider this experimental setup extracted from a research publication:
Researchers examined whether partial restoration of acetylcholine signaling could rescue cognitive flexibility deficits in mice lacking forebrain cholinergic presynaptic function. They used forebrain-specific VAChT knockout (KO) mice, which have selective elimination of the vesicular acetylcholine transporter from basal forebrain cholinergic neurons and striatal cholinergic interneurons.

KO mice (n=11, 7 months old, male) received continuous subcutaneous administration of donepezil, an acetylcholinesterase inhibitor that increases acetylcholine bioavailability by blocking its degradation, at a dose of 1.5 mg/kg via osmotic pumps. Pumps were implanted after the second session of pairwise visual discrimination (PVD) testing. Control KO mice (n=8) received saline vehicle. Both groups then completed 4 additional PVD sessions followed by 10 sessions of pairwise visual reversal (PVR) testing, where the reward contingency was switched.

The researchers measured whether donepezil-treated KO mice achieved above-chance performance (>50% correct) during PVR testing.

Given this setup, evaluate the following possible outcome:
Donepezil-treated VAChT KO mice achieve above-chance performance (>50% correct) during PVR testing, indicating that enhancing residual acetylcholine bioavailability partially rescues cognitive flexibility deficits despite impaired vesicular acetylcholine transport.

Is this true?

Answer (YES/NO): YES